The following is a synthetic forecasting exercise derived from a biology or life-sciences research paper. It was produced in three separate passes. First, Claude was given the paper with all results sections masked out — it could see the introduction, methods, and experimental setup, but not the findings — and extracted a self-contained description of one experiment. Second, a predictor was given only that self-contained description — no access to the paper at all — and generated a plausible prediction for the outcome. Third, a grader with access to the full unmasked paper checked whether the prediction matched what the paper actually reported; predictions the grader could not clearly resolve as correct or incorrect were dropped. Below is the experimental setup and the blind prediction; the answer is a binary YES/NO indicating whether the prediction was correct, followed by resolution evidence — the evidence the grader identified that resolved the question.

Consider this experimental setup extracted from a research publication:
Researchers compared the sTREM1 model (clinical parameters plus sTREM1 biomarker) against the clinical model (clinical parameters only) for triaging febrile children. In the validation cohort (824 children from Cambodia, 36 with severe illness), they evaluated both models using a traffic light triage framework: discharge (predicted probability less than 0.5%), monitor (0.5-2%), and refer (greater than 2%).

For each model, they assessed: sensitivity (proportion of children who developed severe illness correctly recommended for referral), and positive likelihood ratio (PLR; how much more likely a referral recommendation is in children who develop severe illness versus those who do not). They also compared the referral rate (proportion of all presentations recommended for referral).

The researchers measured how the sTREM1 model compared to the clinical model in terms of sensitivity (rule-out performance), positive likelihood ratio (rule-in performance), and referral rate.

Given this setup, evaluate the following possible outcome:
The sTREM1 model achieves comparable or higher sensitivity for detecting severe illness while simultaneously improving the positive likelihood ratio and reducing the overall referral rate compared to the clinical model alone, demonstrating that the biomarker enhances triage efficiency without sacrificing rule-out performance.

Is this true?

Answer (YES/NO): NO